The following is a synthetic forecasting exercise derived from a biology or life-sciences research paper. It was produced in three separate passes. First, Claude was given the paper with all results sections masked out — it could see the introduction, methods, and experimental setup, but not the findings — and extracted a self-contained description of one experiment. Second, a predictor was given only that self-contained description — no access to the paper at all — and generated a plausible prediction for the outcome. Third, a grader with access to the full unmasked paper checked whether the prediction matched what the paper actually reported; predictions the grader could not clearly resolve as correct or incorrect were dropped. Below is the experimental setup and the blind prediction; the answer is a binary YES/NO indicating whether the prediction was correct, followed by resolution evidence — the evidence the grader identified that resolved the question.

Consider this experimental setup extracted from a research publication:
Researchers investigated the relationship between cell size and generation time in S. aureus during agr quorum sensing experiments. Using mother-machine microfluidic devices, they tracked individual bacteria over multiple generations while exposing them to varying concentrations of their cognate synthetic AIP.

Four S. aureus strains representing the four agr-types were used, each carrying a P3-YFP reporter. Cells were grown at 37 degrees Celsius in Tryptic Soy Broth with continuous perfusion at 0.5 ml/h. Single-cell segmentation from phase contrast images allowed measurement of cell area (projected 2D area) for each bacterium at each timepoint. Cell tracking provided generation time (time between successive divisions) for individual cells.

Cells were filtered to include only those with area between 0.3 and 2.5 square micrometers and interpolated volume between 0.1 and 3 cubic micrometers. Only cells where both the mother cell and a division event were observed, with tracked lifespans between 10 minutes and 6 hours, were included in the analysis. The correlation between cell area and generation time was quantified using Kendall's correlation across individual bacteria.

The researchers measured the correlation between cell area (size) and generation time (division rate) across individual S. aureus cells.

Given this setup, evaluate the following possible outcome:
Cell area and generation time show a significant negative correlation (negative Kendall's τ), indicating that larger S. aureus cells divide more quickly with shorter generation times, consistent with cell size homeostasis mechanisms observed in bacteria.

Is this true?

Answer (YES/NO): NO